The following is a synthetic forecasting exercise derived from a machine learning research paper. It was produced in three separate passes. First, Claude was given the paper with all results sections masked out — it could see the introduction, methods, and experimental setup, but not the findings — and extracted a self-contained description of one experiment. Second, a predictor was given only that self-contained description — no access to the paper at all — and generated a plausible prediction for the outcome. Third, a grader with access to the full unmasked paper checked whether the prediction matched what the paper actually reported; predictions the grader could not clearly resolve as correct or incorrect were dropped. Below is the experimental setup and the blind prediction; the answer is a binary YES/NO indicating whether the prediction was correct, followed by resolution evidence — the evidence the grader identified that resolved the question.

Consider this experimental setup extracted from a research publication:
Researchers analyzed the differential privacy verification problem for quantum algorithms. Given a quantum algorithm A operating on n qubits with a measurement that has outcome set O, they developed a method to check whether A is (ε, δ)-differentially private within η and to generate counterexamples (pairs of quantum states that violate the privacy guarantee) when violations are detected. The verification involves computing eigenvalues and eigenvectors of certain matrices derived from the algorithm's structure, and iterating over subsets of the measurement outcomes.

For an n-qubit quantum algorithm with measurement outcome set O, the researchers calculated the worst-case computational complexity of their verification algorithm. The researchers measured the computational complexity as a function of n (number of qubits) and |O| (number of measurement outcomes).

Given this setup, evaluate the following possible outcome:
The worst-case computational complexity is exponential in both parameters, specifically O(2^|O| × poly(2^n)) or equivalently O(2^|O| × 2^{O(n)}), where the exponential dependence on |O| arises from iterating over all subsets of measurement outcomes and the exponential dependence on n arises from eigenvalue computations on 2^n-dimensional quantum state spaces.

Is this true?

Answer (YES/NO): NO